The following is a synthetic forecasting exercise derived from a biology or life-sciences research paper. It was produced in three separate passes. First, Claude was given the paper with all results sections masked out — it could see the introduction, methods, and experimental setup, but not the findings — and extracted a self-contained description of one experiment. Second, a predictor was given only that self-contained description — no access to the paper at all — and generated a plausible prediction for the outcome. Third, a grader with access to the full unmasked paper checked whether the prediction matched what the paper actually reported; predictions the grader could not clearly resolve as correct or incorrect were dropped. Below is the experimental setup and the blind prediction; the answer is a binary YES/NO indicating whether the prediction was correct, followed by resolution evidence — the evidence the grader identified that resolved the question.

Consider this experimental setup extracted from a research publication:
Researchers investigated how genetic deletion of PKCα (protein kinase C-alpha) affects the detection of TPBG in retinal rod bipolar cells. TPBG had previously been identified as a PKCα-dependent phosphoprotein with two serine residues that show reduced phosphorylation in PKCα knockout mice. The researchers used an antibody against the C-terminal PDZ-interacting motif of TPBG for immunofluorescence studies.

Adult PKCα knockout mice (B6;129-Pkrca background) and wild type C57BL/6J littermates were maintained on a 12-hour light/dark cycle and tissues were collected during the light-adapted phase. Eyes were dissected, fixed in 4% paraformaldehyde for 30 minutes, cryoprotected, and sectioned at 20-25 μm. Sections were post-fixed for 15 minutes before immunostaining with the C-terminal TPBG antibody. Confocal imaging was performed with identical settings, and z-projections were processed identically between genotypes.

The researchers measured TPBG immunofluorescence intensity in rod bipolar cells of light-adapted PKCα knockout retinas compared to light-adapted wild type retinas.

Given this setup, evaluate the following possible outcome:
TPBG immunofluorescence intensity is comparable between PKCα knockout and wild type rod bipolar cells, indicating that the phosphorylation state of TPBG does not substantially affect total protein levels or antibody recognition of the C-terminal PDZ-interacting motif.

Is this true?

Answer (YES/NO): NO